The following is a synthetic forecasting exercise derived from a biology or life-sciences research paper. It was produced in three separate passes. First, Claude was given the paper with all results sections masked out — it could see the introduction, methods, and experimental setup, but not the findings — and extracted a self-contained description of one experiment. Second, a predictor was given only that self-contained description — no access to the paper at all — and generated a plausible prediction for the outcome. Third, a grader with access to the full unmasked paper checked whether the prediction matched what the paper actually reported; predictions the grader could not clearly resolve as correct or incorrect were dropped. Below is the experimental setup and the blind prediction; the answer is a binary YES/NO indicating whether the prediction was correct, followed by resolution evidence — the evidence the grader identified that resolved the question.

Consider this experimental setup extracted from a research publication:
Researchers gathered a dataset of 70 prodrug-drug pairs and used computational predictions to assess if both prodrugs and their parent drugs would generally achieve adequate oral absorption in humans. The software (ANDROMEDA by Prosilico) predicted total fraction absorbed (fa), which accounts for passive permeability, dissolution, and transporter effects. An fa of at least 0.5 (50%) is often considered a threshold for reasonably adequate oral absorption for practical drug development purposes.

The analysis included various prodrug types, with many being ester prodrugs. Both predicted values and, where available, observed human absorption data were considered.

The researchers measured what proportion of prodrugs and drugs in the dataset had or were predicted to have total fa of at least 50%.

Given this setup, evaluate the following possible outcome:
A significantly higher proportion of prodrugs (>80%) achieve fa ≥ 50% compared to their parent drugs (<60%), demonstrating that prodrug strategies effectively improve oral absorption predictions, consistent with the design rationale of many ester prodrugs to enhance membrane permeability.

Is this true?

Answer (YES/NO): NO